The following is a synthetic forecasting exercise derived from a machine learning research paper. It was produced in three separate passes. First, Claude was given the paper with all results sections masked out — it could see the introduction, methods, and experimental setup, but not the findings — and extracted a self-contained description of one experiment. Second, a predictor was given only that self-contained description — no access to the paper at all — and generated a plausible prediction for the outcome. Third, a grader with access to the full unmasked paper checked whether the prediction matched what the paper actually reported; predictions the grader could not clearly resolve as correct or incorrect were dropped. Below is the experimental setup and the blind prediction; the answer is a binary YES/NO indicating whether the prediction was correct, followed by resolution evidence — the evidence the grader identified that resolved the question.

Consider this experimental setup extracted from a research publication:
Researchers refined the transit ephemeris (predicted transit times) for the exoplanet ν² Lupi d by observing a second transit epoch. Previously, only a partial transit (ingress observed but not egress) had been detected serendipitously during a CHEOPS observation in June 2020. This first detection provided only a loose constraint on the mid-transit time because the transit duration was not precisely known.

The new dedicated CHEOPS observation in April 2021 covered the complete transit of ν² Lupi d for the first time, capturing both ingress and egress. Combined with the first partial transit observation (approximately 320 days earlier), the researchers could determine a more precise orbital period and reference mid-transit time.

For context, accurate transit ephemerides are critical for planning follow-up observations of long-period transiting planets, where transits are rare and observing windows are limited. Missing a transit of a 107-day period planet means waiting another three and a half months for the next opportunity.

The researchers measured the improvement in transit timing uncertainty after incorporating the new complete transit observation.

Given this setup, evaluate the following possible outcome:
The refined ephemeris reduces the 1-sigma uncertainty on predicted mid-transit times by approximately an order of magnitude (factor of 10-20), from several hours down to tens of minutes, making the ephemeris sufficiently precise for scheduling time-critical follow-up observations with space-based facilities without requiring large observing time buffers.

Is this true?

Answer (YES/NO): NO